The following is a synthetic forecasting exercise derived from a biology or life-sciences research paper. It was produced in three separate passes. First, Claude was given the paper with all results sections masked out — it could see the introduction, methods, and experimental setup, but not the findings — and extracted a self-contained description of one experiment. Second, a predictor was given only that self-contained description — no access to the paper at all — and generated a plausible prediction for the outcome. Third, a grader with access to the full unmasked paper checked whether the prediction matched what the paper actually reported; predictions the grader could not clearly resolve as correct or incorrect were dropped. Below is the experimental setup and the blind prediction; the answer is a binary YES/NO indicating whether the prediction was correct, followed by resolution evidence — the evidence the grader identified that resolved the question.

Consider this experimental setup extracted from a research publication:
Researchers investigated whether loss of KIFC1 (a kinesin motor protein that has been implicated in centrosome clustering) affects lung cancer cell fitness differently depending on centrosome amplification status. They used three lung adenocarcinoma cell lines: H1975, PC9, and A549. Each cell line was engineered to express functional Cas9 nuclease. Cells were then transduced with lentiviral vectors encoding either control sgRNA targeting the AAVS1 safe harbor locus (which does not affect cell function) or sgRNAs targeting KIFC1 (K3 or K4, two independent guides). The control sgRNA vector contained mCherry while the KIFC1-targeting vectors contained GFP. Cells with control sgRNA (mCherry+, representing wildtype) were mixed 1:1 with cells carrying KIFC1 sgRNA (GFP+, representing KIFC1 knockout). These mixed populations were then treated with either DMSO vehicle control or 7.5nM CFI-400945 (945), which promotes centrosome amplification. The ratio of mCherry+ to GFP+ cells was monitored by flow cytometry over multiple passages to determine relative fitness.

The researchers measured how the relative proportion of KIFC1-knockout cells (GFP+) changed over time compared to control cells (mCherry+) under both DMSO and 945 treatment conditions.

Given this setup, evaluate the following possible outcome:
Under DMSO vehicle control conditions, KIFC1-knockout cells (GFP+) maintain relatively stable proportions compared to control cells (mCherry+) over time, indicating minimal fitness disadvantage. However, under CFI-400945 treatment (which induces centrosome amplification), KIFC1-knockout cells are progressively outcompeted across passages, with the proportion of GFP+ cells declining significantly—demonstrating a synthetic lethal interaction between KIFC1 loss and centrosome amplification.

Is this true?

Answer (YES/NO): NO